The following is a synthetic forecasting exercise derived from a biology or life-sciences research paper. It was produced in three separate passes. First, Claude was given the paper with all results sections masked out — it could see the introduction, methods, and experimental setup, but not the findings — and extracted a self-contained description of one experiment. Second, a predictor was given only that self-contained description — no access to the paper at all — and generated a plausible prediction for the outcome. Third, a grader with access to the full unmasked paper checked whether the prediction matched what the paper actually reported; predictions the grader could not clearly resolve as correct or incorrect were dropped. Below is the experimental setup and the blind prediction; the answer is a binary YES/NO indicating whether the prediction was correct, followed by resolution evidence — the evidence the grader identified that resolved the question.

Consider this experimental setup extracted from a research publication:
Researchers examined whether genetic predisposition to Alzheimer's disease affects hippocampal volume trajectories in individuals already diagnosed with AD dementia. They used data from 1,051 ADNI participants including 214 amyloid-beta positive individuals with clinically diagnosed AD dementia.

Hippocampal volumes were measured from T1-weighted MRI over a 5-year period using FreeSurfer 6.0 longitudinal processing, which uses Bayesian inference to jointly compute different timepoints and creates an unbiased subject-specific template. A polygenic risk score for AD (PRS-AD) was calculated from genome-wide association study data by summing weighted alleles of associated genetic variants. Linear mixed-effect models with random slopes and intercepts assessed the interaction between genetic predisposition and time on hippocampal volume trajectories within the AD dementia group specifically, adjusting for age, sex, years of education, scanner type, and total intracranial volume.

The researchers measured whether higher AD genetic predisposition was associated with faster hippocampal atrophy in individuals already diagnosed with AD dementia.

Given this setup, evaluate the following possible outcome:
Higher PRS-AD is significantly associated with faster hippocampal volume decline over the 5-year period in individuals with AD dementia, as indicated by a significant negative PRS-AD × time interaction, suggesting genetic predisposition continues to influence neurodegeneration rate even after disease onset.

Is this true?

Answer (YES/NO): NO